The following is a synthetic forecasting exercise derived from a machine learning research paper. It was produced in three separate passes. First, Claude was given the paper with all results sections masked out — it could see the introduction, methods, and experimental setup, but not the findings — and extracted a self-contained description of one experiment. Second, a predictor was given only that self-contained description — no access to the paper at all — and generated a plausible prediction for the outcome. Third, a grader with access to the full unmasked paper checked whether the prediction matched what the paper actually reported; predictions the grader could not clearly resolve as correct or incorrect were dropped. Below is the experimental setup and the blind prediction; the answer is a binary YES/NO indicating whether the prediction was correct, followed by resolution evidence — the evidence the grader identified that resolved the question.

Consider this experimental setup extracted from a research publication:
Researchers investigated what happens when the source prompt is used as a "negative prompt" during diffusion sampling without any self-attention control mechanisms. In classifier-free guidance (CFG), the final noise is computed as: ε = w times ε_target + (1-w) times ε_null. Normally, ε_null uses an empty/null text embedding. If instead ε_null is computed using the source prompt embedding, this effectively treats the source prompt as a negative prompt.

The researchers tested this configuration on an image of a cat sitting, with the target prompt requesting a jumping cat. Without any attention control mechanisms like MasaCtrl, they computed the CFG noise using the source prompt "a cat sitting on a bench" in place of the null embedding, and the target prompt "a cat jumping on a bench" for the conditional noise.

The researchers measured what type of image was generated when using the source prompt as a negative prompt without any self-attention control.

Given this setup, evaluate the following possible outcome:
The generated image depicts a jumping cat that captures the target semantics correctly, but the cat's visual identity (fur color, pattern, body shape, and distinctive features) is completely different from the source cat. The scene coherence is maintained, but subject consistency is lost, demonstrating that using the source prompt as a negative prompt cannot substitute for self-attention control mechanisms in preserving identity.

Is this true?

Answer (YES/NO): NO